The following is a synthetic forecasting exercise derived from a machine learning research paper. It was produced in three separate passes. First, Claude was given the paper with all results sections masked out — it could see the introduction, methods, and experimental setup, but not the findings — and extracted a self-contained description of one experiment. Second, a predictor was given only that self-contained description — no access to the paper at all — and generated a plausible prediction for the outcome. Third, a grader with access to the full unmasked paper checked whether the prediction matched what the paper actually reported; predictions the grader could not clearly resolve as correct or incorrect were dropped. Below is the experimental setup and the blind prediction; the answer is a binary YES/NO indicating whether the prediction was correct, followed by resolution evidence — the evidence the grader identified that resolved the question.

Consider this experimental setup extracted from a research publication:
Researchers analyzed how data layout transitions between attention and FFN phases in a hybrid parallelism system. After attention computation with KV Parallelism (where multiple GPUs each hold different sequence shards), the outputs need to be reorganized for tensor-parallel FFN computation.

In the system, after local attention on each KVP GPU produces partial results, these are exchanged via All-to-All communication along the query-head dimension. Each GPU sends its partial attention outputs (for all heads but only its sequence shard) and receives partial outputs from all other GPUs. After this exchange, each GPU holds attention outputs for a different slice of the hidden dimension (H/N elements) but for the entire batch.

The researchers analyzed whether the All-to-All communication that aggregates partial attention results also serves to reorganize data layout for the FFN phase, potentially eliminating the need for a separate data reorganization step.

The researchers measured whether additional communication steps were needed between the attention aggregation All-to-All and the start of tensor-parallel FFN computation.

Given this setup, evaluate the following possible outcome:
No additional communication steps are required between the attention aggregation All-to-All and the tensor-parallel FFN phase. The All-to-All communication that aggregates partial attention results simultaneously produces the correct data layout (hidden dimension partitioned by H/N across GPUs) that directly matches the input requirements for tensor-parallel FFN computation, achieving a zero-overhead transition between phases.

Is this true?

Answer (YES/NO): NO